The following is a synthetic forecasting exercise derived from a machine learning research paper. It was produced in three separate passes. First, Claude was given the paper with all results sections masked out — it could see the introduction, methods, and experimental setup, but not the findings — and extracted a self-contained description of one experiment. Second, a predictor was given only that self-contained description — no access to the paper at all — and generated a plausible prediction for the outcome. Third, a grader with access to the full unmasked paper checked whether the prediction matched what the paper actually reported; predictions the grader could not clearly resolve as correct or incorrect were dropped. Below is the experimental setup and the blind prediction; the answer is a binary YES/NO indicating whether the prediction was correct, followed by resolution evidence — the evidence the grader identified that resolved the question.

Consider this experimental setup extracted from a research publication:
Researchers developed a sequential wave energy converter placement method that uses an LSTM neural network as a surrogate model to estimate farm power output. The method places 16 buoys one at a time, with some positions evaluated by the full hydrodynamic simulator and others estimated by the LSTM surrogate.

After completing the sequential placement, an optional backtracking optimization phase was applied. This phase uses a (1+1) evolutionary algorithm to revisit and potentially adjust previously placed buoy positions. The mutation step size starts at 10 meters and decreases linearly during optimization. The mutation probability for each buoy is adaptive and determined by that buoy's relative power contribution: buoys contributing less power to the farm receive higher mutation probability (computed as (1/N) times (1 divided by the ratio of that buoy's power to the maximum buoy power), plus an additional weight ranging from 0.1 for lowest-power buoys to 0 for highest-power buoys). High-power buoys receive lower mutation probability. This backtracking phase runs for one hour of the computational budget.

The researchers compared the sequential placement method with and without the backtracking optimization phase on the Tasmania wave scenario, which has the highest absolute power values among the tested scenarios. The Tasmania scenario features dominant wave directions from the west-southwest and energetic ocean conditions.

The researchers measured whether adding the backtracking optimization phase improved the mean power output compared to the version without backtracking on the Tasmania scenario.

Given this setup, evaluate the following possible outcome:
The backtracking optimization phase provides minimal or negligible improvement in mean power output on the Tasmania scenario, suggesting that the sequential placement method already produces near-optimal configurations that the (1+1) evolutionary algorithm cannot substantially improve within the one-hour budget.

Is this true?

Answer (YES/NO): NO